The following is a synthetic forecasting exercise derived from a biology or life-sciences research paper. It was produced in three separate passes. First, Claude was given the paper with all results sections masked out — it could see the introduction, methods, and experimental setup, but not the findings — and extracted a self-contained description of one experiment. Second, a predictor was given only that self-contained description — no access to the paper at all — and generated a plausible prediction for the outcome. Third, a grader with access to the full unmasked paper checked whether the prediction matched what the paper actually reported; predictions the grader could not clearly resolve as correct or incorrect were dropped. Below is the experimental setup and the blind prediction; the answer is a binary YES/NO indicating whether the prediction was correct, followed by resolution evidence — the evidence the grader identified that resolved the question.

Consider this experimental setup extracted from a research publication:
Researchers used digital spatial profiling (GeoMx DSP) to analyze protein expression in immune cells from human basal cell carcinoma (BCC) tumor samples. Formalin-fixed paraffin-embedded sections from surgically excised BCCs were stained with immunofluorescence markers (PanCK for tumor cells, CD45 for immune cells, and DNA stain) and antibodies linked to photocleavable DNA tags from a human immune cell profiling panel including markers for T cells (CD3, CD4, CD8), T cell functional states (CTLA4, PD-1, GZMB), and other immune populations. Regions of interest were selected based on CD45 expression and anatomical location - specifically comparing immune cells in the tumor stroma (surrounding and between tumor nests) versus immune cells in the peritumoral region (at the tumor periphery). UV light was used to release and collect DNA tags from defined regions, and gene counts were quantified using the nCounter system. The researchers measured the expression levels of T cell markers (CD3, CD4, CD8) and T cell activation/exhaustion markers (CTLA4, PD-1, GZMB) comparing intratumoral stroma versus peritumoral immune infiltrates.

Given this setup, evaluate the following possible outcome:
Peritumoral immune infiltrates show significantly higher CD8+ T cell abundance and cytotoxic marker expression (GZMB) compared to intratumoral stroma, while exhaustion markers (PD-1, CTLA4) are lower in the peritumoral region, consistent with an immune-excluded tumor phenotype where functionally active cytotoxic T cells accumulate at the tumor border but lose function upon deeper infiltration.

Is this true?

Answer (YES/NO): NO